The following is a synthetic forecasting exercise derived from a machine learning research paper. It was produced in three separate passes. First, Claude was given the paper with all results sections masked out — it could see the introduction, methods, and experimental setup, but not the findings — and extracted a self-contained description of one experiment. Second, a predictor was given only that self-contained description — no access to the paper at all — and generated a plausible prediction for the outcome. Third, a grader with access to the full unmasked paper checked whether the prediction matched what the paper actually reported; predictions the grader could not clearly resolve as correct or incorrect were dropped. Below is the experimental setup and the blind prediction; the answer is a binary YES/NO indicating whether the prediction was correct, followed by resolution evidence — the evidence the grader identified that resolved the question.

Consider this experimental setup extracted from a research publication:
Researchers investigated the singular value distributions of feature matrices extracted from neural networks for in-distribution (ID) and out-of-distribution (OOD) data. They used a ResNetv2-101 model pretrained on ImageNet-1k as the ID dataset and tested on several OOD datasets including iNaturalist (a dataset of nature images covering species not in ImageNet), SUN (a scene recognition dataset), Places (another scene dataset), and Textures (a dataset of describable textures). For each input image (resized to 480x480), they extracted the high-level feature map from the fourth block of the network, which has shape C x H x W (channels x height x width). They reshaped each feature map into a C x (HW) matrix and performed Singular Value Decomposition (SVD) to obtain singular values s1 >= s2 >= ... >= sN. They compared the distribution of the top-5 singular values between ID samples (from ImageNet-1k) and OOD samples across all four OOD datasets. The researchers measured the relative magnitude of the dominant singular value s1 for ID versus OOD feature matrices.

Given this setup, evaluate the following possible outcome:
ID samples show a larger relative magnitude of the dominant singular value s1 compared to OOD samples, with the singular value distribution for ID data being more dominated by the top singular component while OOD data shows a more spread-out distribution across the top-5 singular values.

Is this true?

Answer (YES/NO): NO